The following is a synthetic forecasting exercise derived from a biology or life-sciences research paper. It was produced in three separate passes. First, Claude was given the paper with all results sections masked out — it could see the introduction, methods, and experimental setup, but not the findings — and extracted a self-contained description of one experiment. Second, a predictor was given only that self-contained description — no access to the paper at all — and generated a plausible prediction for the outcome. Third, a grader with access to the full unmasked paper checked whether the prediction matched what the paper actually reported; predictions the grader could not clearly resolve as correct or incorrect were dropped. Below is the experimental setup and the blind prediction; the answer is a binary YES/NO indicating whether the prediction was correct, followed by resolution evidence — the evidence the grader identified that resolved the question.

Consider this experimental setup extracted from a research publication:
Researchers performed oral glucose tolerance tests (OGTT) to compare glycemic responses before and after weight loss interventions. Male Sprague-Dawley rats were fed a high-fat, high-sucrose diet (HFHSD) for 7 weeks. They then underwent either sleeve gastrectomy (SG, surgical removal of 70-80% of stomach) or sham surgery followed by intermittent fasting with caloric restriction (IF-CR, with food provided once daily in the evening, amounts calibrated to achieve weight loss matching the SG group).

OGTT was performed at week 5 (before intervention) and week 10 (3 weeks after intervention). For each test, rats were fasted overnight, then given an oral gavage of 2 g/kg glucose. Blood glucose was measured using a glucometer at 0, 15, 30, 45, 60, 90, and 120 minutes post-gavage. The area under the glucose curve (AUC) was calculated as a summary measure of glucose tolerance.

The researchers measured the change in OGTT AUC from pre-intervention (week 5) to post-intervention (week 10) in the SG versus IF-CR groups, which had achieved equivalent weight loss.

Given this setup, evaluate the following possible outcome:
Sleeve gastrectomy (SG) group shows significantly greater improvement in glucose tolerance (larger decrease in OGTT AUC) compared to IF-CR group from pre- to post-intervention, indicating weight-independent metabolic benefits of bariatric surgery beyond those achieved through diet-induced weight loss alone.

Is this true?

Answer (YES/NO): NO